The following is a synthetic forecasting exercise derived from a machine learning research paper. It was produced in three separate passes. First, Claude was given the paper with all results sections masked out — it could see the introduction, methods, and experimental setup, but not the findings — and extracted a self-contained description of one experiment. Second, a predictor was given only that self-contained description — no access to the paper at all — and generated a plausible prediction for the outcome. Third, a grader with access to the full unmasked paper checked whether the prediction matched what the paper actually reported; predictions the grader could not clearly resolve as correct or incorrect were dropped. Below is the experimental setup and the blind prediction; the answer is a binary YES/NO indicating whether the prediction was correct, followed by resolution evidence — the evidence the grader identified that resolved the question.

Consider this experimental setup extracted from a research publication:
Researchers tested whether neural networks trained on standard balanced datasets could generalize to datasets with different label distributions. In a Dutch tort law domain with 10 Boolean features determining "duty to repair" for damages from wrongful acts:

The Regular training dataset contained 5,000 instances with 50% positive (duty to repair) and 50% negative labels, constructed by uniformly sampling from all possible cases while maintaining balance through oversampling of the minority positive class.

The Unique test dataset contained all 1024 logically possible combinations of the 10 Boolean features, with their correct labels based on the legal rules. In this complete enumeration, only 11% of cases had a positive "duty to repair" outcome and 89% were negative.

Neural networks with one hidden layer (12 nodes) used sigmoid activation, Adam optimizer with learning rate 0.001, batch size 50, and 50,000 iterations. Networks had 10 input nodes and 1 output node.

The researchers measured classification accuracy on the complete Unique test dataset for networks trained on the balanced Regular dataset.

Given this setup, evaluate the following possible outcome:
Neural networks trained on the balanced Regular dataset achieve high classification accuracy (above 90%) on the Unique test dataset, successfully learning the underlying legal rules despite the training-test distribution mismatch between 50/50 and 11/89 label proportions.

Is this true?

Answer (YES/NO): YES